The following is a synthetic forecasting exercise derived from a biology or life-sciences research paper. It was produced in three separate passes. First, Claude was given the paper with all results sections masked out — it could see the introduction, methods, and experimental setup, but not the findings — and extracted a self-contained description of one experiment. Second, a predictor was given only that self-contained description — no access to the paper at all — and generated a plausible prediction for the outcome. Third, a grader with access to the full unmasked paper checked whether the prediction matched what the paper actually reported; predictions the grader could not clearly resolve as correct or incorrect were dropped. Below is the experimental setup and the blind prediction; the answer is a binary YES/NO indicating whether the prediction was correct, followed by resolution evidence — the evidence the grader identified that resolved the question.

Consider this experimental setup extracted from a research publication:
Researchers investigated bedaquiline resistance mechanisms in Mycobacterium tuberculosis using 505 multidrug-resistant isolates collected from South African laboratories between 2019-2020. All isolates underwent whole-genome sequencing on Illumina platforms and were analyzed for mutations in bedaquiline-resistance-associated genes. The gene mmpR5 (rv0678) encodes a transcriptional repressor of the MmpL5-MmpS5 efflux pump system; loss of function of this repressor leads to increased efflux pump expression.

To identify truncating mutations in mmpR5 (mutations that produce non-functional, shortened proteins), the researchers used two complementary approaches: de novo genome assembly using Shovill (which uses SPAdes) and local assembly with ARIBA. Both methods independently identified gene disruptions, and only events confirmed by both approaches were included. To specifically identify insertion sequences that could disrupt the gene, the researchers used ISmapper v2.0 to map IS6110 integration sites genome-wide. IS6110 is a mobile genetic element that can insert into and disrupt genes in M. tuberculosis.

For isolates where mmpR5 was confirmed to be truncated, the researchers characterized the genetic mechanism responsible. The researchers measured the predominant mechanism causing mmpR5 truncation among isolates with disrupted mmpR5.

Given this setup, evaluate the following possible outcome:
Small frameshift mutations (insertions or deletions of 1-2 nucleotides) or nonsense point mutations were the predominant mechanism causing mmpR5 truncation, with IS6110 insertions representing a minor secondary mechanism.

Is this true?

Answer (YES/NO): YES